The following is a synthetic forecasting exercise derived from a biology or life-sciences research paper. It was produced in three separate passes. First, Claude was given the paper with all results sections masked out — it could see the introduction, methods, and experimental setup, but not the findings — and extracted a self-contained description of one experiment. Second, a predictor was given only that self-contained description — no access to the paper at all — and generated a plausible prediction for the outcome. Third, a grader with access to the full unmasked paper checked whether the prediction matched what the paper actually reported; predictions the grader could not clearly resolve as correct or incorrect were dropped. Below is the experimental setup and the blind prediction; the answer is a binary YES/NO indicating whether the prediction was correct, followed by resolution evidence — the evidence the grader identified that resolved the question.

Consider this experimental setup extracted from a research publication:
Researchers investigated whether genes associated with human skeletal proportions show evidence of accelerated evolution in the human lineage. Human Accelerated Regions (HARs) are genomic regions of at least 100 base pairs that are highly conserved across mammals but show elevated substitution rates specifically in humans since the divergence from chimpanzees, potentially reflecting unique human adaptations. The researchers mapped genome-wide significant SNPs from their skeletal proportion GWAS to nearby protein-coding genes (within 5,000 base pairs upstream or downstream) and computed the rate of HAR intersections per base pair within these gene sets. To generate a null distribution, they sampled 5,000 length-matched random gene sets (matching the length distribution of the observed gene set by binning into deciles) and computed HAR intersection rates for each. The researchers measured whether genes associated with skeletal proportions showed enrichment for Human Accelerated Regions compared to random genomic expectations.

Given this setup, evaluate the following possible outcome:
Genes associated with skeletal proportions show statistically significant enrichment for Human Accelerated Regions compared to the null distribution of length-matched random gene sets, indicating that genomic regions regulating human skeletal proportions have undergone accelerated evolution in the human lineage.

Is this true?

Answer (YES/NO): YES